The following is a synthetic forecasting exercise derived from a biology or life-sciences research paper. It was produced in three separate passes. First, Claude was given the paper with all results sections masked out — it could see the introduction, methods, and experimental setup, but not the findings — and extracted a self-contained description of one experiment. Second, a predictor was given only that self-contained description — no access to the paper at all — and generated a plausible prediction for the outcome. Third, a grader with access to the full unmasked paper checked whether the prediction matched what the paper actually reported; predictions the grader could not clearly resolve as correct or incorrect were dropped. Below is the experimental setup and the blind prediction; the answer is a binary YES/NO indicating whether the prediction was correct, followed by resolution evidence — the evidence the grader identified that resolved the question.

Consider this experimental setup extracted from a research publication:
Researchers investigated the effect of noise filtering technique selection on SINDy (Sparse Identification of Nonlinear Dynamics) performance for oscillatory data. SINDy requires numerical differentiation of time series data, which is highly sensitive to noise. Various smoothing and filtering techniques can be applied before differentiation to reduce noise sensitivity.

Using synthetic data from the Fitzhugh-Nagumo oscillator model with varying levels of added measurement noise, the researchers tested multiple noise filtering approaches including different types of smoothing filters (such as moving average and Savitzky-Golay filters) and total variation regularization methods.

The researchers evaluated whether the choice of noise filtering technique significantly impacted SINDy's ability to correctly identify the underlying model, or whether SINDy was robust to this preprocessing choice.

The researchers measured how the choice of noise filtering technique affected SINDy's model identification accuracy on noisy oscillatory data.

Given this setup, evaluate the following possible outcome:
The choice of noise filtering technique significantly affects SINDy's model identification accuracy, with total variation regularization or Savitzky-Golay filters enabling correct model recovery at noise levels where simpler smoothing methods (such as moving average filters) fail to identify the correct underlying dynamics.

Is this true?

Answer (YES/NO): NO